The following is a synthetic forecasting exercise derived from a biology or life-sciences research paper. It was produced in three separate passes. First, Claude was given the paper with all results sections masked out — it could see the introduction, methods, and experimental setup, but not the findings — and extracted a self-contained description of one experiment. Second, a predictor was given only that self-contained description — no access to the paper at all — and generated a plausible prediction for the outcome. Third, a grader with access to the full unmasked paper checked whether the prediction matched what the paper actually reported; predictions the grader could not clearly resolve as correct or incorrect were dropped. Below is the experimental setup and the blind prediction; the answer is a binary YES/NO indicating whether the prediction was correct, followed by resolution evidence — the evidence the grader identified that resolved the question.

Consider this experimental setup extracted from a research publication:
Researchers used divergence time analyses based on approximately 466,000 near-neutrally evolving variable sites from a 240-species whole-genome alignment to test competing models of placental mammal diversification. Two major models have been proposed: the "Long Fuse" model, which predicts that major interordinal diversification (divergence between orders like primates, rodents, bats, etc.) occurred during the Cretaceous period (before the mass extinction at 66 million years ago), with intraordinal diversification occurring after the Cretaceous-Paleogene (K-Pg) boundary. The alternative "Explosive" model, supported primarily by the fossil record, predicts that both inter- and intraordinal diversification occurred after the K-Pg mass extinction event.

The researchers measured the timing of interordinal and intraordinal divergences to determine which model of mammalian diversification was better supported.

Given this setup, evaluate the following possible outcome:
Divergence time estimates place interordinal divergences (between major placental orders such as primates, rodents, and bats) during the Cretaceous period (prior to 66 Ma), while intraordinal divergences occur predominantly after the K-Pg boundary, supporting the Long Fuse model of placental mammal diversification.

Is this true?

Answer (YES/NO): YES